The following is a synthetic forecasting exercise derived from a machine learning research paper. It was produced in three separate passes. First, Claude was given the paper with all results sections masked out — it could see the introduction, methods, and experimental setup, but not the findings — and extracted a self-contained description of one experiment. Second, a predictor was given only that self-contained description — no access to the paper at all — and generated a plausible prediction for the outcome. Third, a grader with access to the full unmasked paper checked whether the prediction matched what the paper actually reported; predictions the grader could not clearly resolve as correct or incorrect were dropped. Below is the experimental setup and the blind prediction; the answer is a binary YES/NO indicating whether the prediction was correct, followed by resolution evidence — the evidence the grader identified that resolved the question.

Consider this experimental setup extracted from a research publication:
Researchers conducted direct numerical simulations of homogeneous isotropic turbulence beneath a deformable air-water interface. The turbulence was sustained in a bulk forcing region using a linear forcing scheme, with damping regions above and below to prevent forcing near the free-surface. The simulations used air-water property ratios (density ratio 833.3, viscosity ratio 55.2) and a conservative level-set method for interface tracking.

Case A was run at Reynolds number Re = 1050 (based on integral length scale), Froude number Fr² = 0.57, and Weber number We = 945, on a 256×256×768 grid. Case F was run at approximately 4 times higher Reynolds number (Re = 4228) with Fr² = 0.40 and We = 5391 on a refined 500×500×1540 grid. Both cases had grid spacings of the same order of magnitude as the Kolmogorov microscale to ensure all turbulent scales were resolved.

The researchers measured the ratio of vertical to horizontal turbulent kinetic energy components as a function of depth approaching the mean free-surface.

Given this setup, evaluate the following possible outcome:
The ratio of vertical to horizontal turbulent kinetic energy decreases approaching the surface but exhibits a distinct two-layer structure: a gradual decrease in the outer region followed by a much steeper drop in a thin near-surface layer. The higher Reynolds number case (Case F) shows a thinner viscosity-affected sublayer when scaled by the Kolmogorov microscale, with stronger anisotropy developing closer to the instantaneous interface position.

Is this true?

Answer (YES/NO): NO